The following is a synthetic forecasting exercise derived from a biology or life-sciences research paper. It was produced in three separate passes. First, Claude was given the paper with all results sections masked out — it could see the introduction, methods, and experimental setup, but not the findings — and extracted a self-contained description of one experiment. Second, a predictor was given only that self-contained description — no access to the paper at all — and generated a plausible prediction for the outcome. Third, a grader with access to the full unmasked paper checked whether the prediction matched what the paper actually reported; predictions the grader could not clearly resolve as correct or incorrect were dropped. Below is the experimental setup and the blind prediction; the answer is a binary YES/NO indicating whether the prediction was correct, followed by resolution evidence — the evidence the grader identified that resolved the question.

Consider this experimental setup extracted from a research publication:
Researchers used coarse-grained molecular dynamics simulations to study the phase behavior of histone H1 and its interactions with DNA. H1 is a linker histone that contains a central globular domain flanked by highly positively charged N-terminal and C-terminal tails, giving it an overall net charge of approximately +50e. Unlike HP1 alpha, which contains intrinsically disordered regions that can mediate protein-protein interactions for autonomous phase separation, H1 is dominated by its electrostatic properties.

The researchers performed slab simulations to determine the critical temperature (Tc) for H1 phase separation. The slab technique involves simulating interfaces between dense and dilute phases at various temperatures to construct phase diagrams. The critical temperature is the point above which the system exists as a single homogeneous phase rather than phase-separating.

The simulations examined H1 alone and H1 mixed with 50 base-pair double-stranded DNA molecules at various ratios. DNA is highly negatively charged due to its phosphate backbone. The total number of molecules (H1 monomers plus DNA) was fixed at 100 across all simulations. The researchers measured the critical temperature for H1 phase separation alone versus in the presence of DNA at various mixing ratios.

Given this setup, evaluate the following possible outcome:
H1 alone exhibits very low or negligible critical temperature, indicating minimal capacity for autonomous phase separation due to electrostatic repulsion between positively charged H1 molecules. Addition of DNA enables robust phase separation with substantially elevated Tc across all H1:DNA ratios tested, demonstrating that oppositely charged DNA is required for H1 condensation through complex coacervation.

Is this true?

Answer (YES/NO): NO